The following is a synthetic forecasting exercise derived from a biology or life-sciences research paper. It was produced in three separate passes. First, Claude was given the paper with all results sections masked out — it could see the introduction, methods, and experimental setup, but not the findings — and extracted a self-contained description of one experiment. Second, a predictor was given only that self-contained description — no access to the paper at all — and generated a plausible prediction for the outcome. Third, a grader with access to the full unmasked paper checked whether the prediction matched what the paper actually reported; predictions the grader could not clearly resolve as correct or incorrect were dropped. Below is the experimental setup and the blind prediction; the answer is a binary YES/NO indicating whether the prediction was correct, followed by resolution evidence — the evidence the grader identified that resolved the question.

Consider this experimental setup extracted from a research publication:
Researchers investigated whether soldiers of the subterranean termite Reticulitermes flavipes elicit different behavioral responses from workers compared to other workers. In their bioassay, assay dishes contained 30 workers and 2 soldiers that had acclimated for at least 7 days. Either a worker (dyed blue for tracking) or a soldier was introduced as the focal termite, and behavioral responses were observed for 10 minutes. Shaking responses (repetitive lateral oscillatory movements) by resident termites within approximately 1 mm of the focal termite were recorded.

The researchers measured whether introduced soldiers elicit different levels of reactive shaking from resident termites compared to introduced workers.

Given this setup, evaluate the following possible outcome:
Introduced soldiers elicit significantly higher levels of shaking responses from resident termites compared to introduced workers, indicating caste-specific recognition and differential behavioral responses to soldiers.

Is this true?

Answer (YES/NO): NO